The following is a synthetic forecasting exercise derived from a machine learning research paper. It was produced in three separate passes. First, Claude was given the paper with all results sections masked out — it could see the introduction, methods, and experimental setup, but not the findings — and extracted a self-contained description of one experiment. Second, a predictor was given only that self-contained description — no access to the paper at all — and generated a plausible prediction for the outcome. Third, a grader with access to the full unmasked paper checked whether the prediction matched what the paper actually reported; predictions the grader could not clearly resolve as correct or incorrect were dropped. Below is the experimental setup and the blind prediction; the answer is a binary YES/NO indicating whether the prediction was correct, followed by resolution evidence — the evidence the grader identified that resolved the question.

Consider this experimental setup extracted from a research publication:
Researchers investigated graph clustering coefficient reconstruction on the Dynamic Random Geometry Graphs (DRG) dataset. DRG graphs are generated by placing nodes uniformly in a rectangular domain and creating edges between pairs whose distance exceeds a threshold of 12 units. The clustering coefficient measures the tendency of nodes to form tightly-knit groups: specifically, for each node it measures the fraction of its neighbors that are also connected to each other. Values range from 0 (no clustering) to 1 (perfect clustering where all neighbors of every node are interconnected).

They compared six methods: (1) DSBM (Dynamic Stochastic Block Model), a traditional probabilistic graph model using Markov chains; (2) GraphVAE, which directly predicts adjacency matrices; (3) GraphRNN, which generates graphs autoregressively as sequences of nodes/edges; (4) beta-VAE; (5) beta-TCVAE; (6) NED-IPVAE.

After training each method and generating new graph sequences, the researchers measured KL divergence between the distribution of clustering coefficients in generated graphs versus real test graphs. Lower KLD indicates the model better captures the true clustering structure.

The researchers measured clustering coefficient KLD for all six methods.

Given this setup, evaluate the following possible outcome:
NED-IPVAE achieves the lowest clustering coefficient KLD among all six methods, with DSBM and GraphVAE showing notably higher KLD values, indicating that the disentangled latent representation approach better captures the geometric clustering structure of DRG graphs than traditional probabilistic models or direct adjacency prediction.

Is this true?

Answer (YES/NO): NO